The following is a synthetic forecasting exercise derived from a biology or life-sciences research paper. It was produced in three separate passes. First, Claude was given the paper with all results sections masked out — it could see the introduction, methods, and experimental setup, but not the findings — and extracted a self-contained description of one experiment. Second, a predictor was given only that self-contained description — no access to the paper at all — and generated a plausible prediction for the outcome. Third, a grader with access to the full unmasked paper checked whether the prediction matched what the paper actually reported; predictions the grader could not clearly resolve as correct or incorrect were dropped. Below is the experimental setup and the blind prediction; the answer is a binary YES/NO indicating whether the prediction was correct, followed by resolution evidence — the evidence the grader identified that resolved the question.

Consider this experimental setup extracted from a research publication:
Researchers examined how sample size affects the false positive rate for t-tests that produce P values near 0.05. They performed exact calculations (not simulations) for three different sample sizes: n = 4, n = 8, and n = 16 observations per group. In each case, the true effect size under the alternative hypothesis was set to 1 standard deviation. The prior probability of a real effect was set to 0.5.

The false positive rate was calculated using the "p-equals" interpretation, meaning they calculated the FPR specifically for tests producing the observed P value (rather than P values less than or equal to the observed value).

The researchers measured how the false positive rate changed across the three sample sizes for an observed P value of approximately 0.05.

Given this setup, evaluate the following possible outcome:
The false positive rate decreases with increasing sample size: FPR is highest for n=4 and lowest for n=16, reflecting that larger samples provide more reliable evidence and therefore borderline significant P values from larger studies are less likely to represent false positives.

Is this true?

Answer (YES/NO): NO